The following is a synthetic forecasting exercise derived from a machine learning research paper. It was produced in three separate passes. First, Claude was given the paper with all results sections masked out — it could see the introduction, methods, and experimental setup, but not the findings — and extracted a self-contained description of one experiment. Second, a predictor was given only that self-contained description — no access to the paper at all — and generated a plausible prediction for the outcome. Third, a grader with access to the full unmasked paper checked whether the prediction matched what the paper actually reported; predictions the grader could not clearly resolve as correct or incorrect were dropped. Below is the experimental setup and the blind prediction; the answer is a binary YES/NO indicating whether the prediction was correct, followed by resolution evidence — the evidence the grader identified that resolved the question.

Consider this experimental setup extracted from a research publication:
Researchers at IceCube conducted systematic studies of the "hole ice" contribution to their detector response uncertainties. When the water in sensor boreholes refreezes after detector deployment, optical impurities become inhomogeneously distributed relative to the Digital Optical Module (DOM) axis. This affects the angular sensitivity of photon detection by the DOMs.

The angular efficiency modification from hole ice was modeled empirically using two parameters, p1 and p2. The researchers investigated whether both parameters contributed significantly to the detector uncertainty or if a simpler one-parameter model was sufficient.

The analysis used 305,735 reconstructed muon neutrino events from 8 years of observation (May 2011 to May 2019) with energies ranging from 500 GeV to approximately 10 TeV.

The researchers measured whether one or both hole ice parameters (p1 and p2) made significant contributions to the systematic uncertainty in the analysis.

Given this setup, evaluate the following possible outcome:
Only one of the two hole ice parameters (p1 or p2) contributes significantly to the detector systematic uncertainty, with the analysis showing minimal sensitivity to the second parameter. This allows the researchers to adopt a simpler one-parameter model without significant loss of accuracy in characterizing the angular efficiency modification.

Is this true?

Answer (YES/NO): YES